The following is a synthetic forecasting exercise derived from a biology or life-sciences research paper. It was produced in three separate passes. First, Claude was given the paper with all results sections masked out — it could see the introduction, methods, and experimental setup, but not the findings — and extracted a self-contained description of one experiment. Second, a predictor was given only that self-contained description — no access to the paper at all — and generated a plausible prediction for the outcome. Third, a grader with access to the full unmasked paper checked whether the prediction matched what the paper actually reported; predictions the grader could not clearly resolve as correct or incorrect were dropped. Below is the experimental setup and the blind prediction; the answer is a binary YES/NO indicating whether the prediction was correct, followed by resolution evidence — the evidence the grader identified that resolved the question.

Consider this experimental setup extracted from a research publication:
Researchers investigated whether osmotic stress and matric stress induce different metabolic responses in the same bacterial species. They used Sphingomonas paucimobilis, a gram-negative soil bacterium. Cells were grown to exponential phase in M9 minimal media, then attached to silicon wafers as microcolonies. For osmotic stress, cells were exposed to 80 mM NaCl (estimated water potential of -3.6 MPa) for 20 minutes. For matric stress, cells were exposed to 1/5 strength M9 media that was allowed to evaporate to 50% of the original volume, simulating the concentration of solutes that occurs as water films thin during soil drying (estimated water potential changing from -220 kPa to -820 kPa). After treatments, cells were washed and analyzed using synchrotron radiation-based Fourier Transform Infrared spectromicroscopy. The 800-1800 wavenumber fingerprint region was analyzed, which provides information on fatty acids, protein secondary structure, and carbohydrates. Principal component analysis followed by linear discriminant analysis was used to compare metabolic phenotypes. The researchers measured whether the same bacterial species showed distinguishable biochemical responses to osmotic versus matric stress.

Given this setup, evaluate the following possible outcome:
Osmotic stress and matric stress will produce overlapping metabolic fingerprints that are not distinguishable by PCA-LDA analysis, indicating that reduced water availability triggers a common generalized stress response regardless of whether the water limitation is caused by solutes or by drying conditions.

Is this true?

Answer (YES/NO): NO